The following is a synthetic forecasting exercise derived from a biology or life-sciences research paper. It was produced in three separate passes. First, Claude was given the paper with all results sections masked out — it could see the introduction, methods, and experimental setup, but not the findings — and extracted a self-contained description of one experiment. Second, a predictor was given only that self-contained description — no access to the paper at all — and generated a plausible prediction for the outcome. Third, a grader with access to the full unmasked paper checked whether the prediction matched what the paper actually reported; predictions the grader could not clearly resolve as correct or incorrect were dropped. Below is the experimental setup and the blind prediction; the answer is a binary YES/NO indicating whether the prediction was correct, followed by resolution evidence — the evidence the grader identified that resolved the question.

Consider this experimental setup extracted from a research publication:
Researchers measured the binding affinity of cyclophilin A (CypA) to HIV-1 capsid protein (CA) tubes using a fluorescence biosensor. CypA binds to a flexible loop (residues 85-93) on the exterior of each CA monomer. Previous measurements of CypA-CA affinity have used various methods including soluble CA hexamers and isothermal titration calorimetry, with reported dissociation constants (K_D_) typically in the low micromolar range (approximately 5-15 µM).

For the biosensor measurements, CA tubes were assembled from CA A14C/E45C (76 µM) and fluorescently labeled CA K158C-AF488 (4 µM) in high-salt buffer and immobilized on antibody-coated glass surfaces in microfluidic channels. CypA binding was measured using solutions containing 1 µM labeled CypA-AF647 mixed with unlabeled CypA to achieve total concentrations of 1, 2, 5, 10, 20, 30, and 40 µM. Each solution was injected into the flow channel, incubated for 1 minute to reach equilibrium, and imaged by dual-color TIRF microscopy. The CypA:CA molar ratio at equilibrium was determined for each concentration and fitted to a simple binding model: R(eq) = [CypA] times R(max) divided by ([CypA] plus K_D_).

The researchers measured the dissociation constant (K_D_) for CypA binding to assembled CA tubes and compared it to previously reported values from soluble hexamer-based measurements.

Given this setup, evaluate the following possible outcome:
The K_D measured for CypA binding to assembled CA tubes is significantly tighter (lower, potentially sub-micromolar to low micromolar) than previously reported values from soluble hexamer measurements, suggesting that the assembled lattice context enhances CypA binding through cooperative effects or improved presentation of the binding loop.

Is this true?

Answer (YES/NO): NO